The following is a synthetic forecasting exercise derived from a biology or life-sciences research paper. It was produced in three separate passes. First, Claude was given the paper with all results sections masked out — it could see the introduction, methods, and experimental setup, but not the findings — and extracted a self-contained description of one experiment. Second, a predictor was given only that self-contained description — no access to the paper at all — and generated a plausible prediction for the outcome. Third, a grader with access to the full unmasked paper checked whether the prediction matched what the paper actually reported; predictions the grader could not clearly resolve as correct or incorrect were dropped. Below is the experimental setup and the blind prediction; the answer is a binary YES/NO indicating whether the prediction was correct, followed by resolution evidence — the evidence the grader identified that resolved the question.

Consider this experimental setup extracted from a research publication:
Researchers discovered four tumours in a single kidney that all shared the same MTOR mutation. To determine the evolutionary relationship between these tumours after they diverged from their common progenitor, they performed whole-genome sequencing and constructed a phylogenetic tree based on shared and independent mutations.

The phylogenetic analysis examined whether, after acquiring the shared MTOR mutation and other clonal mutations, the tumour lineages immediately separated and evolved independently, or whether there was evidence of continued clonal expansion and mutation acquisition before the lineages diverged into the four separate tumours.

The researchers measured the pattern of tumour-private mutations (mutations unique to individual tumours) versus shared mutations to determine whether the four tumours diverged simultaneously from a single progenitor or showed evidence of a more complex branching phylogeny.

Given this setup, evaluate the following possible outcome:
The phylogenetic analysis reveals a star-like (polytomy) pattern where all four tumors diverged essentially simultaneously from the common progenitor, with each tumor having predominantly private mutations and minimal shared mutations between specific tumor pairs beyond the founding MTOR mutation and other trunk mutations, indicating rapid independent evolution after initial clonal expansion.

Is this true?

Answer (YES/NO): YES